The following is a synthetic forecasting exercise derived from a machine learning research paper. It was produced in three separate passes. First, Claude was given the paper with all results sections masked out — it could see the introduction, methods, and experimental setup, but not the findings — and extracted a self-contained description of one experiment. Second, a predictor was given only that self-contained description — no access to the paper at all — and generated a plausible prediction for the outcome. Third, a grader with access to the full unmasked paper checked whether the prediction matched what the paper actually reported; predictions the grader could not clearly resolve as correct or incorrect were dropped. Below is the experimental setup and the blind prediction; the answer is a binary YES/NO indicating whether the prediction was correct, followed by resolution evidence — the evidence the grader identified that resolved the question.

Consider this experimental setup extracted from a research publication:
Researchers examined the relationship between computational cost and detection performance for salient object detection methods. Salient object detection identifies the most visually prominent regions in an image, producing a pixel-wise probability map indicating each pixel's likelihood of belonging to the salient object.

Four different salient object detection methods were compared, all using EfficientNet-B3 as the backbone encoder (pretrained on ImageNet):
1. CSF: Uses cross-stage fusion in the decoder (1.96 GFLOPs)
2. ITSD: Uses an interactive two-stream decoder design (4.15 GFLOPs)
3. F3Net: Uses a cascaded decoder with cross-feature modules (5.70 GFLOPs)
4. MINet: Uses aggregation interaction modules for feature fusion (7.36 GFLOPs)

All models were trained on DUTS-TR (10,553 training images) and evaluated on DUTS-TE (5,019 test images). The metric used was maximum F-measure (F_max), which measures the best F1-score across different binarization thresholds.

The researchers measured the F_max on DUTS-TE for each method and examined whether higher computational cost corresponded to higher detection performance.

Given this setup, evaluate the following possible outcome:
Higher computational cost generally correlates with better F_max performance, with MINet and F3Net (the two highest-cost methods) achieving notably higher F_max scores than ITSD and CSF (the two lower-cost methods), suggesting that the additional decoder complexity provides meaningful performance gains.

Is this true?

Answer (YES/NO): NO